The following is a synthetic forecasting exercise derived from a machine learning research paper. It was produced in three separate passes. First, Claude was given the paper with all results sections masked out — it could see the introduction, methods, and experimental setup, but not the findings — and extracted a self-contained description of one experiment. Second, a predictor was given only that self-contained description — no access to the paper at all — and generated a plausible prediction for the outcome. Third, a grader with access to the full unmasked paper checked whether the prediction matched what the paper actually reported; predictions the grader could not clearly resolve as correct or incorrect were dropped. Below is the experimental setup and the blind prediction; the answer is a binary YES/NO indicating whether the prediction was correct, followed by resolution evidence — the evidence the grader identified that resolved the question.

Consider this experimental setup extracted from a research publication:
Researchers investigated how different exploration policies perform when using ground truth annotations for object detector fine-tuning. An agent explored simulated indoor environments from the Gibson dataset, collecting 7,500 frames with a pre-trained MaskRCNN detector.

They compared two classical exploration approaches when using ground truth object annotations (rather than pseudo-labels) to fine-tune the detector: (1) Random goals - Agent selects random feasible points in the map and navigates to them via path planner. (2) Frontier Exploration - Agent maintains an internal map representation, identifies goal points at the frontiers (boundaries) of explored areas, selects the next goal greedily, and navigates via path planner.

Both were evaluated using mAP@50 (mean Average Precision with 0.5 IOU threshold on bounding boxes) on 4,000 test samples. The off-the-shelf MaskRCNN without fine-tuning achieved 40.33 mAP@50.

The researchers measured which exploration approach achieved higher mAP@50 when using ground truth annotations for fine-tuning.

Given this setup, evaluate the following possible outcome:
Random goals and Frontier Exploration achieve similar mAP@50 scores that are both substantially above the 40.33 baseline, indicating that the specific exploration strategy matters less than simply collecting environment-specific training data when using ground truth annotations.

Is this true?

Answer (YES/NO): NO